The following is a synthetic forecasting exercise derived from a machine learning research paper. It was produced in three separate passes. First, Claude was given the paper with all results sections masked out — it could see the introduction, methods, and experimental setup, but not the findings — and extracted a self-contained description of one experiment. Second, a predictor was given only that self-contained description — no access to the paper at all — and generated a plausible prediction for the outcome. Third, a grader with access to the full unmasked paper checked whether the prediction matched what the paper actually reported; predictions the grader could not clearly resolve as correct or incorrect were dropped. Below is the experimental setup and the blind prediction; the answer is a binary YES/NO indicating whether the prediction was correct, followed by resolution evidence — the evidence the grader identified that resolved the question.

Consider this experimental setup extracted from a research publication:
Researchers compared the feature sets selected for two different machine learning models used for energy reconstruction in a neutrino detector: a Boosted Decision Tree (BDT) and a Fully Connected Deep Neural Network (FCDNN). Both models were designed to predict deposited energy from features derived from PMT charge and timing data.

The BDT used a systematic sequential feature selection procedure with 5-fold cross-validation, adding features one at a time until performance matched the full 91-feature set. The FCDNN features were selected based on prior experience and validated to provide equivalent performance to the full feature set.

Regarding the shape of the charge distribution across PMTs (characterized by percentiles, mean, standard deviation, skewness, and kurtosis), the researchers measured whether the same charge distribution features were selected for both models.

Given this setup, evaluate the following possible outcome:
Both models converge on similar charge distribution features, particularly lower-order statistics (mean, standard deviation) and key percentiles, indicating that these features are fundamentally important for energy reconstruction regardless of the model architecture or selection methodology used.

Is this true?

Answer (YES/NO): NO